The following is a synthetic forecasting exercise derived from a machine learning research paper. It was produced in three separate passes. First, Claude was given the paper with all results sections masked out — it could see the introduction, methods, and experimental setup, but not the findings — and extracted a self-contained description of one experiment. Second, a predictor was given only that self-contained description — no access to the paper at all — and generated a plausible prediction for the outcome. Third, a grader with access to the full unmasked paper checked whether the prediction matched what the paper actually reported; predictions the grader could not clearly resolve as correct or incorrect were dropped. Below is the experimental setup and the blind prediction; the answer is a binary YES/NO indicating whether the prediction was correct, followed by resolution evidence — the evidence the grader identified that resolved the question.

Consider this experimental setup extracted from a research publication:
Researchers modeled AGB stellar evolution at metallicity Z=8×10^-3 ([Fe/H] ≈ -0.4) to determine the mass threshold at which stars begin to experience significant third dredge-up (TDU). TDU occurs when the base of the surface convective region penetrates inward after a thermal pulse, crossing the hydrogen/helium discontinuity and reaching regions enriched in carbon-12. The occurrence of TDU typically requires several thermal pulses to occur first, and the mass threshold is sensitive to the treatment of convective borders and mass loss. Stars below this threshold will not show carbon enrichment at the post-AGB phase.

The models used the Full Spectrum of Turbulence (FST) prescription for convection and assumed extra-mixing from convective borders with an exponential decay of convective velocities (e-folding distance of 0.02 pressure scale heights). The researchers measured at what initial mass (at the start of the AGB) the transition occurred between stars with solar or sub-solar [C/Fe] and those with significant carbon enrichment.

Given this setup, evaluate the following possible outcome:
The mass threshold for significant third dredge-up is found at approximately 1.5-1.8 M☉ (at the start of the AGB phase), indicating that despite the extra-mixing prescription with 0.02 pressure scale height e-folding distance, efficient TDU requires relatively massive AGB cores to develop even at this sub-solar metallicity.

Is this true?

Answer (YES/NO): NO